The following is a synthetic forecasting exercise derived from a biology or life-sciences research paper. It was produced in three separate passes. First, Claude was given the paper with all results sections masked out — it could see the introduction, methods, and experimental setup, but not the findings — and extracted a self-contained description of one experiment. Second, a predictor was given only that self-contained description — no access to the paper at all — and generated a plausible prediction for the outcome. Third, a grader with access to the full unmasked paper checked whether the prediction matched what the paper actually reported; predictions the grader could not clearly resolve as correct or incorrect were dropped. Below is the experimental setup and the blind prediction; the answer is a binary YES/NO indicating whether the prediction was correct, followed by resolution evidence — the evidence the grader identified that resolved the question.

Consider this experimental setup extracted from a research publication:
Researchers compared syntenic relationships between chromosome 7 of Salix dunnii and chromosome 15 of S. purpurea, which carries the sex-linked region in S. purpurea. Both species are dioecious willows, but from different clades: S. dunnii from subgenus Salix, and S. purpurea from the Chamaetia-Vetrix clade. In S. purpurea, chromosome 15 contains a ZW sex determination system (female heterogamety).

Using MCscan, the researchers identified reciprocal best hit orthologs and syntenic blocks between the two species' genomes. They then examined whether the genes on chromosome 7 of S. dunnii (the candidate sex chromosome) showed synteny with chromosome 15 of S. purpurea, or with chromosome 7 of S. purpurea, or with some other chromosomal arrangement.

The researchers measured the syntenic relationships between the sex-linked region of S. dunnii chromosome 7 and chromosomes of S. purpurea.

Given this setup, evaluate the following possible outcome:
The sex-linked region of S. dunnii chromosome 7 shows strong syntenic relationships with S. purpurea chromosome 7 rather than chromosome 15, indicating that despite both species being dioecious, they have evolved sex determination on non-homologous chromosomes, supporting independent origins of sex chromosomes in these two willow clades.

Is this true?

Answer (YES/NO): YES